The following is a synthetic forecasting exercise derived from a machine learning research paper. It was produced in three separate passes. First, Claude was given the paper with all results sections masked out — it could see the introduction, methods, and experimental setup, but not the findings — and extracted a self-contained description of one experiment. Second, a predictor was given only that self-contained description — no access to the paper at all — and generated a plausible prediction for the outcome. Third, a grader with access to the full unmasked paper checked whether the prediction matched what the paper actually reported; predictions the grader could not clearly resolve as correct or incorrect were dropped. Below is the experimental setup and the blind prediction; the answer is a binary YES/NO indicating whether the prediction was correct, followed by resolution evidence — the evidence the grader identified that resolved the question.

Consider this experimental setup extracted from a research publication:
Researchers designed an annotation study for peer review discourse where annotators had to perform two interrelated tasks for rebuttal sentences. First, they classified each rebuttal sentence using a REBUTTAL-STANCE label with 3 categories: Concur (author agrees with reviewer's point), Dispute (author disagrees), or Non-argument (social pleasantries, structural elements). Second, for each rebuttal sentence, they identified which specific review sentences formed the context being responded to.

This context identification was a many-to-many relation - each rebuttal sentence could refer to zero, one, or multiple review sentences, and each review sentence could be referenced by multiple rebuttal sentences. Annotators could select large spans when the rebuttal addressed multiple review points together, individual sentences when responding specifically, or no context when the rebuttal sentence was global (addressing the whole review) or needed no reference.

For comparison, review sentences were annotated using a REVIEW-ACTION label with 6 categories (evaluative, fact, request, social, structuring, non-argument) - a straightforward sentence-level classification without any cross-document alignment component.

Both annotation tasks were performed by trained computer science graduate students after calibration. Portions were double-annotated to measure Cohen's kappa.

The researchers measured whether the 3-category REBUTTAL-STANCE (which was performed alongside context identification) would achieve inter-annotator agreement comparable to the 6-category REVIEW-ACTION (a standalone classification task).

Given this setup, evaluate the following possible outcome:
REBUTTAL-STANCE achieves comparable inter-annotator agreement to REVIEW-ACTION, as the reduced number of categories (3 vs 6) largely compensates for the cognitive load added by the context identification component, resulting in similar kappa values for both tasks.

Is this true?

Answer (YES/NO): NO